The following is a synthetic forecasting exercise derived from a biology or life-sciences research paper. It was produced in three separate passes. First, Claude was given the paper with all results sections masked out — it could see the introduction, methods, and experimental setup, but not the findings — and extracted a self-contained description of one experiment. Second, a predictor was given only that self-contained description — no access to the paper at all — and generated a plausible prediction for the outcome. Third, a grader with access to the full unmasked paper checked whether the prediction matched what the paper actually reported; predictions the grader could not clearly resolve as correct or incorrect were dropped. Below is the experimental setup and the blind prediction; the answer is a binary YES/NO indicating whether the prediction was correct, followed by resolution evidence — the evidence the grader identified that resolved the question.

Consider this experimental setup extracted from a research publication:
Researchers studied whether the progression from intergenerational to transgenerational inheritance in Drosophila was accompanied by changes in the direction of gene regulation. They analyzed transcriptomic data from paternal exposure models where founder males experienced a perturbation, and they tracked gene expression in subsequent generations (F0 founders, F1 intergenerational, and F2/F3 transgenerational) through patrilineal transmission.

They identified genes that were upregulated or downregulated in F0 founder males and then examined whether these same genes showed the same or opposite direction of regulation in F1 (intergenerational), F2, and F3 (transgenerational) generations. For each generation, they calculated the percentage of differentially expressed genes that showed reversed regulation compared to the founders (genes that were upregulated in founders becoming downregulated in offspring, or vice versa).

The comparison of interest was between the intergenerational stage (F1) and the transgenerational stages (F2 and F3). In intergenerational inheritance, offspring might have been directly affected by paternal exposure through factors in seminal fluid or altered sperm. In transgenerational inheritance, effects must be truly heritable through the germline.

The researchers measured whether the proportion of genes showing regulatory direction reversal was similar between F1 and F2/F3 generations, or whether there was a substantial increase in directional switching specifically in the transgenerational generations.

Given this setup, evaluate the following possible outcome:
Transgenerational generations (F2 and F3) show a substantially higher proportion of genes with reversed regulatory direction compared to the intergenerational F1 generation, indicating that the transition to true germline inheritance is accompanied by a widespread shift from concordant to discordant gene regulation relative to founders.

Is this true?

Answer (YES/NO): YES